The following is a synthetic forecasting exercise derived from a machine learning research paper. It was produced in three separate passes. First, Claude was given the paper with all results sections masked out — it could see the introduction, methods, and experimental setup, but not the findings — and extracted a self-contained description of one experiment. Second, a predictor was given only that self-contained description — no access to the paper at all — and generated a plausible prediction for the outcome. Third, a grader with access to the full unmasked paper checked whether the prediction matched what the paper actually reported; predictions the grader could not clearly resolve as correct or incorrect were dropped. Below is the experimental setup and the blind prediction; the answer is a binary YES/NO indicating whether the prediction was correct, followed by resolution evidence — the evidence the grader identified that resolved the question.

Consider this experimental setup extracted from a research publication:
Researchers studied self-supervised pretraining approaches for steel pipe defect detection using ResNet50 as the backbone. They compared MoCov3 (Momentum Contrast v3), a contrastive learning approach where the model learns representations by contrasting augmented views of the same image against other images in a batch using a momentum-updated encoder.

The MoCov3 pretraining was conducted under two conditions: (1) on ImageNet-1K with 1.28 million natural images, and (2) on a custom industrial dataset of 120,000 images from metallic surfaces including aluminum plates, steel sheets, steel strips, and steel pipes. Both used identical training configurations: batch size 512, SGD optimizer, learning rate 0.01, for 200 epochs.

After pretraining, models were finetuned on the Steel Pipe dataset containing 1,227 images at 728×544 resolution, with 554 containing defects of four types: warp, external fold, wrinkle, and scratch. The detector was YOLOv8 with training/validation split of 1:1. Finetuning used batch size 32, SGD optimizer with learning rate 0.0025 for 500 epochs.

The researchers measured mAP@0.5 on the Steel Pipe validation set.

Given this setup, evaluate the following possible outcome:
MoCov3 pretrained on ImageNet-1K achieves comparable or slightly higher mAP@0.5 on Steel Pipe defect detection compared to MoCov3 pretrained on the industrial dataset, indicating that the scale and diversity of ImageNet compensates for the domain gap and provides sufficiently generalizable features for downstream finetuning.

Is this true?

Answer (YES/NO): YES